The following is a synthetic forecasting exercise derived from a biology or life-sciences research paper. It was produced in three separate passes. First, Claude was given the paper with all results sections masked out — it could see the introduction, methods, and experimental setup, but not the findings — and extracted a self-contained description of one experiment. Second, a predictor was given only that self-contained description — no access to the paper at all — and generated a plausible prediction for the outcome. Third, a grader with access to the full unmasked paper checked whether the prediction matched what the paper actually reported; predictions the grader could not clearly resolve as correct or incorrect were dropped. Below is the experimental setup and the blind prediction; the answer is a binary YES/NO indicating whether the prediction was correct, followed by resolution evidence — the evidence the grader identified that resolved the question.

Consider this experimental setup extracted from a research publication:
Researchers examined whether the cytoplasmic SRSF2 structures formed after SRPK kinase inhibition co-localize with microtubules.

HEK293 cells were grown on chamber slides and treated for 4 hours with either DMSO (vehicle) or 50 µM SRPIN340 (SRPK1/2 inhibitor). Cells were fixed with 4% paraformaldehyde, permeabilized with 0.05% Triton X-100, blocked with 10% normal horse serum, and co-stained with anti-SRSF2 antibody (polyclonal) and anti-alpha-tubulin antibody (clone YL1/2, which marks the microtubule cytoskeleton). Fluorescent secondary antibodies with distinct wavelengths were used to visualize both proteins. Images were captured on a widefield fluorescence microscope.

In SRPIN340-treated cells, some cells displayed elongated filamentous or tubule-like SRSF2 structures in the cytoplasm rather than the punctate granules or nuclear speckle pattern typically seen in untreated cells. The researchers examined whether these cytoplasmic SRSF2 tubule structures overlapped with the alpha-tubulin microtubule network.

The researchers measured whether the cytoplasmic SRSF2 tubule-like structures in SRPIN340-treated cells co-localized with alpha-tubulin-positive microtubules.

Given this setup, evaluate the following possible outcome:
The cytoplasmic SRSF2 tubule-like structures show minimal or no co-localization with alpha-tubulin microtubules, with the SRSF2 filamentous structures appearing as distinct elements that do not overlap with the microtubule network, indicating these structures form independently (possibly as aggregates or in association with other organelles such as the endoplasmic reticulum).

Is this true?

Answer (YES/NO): NO